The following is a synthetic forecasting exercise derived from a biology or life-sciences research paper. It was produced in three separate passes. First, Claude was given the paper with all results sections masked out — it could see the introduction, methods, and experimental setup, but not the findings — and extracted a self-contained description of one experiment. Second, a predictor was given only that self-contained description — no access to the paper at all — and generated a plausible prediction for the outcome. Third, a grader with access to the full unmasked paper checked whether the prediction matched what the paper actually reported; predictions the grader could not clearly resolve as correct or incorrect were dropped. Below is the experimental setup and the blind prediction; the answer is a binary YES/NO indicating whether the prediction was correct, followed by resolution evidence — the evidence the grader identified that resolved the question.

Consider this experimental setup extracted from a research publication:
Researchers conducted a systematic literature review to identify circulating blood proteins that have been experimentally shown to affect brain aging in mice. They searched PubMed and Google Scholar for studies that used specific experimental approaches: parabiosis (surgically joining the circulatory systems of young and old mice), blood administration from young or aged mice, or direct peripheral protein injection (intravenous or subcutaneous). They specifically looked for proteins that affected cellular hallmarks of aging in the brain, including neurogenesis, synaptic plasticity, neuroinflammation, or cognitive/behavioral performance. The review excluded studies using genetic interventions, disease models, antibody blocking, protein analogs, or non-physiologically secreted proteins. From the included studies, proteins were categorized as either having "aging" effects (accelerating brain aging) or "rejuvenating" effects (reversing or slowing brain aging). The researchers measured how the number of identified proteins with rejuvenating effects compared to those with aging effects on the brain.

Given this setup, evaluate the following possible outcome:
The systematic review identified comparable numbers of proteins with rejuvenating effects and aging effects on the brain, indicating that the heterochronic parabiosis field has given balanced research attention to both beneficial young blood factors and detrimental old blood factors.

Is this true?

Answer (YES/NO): YES